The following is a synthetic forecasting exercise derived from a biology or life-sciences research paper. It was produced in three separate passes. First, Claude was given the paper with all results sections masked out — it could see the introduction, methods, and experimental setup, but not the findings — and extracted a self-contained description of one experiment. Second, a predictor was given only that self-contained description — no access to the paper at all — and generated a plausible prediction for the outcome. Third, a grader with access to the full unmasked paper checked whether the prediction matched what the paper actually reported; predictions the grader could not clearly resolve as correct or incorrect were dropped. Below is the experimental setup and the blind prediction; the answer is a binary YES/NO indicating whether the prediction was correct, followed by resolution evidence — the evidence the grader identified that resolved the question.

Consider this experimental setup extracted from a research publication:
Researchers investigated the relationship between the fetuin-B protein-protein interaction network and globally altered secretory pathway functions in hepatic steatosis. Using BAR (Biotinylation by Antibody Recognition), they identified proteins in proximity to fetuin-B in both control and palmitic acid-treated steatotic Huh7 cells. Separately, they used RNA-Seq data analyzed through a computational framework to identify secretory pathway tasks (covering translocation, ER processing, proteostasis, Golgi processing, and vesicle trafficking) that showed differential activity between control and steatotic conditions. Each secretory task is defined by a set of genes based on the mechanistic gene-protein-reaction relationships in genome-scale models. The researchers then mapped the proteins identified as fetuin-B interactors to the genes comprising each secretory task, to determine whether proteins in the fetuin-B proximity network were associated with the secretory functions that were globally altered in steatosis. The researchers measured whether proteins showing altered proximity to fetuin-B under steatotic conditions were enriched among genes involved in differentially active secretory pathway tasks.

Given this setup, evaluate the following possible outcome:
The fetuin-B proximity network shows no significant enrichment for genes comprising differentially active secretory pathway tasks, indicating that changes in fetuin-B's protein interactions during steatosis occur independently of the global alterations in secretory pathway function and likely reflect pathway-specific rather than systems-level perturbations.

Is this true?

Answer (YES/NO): NO